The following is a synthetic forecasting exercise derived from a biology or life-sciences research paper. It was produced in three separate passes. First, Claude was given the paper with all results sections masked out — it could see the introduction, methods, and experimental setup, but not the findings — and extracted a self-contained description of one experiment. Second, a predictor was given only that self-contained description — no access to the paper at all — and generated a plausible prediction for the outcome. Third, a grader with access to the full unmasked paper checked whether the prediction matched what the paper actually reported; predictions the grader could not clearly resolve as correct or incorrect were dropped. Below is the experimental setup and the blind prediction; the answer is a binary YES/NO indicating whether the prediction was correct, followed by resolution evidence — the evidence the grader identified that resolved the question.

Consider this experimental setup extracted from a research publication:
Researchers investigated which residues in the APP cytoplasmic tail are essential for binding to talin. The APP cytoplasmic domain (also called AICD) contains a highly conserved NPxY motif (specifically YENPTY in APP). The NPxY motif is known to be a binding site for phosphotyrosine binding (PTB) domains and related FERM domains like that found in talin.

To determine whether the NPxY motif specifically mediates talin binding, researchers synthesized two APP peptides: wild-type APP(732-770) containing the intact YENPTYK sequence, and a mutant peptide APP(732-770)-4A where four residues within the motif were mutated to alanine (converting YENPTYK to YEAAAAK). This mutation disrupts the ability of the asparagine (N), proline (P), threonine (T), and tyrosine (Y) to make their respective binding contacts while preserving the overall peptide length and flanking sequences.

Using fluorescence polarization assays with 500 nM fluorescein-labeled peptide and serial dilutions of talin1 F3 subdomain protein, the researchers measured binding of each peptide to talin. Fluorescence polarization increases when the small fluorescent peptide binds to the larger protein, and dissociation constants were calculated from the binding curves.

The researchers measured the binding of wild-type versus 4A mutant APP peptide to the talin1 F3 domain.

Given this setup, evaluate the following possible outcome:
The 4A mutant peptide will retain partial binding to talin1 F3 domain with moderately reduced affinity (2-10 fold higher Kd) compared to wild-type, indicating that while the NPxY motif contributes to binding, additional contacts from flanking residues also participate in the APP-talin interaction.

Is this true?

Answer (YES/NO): NO